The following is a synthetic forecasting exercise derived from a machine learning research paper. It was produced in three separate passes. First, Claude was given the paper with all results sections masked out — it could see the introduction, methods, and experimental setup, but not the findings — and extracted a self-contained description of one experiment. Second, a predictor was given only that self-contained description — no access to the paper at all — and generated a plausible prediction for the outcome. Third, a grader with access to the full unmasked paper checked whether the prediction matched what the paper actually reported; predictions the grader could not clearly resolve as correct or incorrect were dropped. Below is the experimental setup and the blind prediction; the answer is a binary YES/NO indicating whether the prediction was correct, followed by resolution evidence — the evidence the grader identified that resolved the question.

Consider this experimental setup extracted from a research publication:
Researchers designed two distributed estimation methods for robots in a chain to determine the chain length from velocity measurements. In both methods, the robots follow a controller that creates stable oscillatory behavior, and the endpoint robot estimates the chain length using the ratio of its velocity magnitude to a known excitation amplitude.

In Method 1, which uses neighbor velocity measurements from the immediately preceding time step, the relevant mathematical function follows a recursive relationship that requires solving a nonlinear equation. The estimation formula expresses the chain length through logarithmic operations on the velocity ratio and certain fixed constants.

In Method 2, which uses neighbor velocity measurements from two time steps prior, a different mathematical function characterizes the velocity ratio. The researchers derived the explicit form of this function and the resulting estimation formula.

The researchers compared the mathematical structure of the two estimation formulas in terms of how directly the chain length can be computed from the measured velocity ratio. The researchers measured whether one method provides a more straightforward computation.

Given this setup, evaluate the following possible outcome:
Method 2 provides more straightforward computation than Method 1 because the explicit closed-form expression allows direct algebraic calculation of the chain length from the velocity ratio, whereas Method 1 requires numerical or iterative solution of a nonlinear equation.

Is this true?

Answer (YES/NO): YES